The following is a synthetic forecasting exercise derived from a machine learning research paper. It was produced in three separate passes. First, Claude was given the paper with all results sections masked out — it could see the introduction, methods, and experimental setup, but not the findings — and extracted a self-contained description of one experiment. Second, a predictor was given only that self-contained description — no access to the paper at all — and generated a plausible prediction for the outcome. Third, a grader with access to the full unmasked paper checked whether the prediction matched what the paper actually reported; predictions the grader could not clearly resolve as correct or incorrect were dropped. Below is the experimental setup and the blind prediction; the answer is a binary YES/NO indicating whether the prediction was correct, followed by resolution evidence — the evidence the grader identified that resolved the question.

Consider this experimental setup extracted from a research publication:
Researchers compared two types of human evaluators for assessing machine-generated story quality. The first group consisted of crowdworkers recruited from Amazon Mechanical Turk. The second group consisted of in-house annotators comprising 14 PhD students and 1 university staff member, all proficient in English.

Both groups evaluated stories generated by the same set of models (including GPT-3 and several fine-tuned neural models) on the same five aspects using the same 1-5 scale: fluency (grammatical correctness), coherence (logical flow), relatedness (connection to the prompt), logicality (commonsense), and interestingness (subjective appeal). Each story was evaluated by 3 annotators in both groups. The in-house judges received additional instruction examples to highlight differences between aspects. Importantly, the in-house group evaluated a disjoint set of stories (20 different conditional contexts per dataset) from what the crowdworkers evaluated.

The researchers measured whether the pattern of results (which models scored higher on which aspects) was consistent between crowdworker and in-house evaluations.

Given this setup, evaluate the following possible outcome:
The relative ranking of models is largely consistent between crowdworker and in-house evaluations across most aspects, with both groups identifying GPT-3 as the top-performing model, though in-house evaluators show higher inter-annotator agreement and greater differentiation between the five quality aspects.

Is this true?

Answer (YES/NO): NO